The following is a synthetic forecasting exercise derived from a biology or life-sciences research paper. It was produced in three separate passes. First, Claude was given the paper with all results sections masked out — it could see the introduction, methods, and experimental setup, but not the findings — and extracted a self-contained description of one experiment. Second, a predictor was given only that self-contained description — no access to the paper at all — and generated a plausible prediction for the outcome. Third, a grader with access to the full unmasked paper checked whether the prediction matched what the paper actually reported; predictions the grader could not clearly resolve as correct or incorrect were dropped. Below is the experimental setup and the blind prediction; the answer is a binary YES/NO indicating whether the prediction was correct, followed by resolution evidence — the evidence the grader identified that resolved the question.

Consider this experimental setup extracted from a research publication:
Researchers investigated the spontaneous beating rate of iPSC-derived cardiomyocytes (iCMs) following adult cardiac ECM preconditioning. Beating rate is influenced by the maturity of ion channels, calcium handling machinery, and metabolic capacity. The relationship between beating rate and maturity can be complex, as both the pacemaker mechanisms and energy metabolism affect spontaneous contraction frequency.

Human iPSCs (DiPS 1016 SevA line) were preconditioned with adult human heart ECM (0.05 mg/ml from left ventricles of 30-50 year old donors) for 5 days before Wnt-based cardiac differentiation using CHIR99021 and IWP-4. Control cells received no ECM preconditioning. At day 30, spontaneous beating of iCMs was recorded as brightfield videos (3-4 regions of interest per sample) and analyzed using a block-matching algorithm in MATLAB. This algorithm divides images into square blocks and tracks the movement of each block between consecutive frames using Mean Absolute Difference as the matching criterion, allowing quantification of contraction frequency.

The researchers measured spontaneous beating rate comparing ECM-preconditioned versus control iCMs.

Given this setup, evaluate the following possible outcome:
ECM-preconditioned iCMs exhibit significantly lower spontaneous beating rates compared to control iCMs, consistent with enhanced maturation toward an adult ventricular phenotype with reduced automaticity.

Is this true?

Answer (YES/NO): NO